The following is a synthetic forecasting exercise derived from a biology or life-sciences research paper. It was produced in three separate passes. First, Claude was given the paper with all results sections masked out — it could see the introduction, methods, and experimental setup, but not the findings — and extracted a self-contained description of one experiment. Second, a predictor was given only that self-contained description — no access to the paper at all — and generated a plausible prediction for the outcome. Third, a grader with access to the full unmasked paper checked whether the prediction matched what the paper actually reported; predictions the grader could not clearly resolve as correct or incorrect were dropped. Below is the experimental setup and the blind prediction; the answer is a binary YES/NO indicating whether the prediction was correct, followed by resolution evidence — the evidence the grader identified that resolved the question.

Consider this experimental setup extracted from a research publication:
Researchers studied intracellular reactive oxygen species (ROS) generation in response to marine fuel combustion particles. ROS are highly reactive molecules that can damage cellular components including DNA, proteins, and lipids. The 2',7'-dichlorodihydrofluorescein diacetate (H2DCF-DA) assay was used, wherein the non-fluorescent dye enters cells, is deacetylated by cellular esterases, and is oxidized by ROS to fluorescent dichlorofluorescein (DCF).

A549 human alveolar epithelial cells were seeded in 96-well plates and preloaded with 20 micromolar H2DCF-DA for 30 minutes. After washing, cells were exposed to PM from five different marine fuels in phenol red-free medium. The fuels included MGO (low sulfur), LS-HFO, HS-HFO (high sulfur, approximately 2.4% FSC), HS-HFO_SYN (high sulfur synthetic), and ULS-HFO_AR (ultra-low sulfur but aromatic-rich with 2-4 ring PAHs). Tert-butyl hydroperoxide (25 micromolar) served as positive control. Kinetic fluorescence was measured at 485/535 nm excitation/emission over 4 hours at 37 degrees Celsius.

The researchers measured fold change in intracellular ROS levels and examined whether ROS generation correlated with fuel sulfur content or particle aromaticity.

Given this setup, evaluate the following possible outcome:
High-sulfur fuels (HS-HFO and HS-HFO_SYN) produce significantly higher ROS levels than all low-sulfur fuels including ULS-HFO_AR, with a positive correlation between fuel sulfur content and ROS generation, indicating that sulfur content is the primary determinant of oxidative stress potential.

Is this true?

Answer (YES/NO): NO